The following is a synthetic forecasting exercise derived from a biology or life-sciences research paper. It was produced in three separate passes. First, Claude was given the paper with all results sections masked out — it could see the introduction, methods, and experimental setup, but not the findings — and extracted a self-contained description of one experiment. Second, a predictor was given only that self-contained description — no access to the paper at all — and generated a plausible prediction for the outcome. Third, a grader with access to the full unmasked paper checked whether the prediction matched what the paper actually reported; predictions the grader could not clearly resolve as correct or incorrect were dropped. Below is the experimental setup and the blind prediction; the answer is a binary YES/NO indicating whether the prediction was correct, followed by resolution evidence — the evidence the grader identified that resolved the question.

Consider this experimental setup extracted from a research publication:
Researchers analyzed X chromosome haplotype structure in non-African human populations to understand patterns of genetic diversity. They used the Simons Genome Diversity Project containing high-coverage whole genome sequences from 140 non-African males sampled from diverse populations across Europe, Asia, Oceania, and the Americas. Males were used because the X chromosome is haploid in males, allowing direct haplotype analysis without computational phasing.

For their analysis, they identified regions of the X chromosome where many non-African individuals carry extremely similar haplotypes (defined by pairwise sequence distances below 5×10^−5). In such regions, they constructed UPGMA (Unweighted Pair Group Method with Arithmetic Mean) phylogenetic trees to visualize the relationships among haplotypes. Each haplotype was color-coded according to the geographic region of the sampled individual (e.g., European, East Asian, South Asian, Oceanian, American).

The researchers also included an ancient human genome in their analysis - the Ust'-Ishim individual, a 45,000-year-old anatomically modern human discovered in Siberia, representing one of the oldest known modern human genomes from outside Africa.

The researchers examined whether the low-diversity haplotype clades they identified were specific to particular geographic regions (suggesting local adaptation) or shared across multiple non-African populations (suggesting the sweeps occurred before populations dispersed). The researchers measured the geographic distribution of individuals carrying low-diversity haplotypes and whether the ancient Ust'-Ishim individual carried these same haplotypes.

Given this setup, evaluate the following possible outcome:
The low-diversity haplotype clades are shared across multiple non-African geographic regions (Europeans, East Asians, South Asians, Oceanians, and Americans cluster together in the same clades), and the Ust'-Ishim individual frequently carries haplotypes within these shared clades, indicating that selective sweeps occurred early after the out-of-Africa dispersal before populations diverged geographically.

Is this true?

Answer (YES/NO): YES